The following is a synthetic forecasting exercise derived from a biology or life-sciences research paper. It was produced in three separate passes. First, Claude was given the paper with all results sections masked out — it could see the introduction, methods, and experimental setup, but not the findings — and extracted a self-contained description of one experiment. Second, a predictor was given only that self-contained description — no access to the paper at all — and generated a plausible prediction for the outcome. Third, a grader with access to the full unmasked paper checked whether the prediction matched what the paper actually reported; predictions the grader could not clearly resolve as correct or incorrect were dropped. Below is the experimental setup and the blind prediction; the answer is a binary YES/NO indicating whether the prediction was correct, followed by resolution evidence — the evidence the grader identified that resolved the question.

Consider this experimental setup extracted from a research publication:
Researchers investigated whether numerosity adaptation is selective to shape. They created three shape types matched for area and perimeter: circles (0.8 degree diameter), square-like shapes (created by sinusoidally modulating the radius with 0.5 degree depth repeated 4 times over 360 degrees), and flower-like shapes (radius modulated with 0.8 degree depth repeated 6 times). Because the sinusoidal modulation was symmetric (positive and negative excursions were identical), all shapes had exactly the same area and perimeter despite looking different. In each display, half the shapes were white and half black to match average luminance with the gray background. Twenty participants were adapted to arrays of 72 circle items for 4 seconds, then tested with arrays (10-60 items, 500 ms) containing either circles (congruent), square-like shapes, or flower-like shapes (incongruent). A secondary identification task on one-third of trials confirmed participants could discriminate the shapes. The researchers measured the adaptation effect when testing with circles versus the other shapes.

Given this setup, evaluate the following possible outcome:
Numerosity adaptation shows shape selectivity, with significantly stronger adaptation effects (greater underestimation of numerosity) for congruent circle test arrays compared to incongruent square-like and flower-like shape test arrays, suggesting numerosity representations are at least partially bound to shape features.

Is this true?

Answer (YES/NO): NO